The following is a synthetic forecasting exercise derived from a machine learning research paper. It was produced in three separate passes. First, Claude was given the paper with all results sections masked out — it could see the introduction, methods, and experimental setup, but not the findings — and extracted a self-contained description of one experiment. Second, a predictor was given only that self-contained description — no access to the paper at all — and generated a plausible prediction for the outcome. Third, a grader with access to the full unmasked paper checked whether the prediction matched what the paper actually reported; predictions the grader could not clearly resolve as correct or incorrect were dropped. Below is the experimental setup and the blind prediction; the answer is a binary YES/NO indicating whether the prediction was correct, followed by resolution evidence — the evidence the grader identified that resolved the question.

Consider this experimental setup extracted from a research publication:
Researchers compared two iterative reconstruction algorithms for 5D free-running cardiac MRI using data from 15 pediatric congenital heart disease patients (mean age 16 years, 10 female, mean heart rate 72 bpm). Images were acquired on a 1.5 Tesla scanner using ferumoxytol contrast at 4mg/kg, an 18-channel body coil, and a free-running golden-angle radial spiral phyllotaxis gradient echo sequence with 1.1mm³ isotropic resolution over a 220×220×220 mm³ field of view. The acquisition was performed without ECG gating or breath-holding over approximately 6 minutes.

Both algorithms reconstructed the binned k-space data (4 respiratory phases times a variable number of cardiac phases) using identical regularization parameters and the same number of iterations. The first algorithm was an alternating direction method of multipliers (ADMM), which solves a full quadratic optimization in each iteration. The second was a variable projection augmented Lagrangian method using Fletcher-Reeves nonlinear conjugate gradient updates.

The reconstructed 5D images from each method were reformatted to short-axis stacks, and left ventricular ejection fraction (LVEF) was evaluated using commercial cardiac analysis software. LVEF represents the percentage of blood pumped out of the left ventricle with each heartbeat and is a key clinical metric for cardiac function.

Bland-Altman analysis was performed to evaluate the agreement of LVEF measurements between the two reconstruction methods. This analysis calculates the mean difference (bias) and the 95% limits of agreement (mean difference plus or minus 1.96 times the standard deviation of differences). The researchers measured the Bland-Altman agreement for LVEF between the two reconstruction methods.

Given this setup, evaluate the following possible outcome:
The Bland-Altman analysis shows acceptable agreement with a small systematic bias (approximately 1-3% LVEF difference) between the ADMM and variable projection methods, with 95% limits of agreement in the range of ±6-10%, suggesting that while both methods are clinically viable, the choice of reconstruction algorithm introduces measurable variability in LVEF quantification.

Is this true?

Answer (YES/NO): NO